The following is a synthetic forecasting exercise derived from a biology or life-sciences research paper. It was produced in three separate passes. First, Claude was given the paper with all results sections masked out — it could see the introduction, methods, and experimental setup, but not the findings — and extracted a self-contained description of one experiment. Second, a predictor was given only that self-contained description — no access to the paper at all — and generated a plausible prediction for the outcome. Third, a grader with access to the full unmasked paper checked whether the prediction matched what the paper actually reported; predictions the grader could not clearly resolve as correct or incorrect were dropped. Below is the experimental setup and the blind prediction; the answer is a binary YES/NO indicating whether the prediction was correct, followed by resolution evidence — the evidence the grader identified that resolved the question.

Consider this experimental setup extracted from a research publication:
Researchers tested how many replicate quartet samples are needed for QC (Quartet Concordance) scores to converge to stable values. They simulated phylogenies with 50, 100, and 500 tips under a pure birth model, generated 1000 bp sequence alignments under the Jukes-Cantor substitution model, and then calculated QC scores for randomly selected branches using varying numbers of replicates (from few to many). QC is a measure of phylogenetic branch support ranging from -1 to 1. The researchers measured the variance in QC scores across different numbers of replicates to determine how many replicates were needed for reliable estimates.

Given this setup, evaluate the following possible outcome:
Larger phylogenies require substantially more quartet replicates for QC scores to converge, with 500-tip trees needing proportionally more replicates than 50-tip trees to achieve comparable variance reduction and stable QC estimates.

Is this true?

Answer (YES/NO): NO